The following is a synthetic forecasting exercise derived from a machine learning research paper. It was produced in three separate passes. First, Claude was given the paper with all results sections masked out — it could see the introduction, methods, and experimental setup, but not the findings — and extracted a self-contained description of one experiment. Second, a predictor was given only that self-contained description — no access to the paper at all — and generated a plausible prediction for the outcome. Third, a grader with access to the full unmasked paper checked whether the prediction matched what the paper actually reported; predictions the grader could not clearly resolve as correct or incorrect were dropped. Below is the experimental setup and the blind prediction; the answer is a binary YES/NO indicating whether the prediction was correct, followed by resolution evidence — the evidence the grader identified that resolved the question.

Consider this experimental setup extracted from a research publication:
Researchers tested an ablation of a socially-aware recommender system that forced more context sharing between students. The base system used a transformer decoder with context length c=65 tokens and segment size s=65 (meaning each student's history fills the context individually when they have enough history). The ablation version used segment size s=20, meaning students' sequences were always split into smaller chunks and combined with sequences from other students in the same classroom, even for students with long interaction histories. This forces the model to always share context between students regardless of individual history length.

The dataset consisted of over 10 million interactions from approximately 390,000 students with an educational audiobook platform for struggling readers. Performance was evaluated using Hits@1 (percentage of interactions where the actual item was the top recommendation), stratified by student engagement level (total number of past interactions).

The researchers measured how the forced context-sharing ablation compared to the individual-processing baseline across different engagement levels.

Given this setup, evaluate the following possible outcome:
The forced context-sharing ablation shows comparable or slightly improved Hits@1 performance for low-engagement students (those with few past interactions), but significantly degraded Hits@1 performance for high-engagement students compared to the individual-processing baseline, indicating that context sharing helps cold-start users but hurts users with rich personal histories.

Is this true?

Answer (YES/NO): NO